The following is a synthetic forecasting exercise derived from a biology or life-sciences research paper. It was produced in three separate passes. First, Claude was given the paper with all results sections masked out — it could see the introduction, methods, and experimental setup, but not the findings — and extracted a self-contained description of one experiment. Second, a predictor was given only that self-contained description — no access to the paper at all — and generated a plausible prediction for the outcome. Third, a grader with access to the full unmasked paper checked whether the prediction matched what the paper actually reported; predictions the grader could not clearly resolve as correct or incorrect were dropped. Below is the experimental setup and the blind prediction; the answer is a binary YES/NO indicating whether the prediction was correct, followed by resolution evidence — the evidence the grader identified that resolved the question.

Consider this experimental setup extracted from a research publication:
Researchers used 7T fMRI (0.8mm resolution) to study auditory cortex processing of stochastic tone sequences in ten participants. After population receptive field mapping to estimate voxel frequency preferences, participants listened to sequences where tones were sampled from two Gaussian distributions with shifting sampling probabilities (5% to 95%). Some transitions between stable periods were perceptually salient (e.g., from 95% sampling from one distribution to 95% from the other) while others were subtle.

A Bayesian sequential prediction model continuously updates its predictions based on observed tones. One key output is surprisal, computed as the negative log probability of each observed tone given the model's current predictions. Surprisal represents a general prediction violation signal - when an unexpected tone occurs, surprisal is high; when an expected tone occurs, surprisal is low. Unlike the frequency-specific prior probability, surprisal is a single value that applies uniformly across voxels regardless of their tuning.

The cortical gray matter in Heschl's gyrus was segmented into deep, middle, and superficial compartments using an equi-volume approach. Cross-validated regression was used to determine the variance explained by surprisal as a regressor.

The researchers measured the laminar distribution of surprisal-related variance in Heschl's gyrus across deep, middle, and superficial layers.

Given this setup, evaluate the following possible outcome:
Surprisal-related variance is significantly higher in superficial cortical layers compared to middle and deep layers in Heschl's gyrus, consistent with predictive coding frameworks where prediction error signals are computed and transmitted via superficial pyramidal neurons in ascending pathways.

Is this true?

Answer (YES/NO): NO